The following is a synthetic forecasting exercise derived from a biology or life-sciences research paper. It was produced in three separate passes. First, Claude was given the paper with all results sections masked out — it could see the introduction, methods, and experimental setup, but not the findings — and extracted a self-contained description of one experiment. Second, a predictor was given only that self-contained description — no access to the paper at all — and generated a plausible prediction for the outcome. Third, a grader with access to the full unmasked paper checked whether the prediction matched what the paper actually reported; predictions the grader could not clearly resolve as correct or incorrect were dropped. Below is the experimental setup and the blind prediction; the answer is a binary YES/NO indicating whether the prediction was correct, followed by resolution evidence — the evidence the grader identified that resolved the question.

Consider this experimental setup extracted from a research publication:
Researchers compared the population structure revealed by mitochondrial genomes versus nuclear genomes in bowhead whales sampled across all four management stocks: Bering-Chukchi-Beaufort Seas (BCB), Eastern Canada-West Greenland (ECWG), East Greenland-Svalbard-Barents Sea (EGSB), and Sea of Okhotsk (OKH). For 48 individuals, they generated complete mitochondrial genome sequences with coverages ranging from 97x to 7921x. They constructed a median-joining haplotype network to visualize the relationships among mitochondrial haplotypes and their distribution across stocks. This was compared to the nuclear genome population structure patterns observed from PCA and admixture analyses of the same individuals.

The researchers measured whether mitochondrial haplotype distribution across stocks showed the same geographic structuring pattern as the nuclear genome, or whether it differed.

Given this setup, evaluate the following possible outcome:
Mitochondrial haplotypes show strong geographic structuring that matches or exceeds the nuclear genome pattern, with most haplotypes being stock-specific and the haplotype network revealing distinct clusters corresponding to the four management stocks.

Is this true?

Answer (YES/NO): NO